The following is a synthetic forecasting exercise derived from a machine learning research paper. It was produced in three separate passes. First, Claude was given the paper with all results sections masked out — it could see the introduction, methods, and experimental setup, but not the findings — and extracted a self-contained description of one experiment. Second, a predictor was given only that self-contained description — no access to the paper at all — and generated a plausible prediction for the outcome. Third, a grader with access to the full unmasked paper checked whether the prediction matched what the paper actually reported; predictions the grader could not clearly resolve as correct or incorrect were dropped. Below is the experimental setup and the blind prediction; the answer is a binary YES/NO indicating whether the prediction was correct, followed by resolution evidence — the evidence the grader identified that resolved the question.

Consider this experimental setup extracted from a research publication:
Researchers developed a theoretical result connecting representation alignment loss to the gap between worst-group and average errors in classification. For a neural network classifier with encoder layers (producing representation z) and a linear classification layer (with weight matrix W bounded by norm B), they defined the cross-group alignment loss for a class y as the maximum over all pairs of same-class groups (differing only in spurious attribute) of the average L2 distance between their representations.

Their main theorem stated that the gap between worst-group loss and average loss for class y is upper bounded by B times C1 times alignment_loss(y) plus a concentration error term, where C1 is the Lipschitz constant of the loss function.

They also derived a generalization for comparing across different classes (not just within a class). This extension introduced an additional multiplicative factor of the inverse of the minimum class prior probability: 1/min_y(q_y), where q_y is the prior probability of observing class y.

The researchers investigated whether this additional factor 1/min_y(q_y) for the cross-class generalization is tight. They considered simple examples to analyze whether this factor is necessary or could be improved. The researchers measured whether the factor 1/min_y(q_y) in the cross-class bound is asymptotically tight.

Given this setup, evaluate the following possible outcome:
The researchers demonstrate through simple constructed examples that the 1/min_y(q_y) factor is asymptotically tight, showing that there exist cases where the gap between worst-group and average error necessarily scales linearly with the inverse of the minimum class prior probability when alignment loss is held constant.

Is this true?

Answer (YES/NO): NO